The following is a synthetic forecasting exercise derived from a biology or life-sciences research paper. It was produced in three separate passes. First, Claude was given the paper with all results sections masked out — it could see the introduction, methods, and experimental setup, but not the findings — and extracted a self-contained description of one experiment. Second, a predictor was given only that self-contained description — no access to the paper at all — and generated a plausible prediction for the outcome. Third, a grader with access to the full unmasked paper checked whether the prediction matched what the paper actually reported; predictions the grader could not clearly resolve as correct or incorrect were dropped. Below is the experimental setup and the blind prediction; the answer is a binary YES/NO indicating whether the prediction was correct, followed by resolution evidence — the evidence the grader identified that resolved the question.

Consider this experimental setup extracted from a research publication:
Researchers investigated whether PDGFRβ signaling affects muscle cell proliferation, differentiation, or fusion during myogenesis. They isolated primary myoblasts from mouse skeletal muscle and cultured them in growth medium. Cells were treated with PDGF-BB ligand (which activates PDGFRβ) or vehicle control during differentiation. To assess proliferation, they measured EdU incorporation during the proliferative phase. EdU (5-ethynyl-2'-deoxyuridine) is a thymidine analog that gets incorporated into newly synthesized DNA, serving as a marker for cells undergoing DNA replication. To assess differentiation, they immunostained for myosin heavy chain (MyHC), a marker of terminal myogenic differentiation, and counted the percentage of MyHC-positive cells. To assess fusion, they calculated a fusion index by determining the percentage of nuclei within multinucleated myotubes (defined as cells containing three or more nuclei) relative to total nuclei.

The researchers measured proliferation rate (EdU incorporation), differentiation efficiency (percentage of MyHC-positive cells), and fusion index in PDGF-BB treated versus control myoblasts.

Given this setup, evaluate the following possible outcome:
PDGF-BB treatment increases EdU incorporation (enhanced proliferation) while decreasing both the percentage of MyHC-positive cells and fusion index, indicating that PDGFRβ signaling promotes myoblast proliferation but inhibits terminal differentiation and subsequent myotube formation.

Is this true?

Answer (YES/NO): NO